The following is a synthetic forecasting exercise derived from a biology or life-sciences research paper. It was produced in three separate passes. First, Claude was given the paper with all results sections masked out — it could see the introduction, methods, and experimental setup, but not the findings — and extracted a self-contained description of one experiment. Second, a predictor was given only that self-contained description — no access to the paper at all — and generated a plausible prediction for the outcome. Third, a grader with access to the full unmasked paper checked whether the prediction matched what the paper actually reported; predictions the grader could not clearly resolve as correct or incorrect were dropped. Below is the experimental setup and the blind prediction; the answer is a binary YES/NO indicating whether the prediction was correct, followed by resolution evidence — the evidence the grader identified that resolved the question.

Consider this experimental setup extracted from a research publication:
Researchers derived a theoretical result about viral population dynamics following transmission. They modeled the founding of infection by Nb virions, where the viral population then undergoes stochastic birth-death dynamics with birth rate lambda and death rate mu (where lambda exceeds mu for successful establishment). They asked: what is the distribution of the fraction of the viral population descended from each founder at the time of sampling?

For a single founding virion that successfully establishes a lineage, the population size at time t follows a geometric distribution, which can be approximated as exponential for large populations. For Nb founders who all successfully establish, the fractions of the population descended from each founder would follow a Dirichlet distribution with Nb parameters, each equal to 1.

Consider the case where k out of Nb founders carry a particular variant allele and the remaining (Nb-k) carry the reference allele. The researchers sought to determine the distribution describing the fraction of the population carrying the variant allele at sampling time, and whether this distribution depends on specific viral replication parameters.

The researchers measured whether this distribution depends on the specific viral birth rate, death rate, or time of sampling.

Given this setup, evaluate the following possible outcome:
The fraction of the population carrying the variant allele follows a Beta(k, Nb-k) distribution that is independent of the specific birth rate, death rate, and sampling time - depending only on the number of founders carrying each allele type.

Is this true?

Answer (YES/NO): YES